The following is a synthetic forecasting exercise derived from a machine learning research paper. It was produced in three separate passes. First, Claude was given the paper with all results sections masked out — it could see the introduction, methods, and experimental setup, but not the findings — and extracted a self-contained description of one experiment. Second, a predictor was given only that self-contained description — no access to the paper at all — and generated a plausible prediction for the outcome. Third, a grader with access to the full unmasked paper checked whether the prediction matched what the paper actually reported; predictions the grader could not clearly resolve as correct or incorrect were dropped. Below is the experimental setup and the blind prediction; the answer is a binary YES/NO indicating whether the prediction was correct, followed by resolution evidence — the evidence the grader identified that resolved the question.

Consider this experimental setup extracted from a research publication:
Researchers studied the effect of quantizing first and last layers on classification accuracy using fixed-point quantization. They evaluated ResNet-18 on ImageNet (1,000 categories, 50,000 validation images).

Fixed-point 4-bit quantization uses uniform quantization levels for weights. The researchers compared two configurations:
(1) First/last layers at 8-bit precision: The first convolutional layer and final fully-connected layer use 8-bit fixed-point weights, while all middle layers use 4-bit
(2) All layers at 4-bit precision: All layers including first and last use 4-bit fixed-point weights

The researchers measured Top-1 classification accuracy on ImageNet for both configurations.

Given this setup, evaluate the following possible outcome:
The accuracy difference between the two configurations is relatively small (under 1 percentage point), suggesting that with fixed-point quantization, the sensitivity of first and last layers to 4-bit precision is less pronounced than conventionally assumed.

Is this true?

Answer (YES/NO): NO